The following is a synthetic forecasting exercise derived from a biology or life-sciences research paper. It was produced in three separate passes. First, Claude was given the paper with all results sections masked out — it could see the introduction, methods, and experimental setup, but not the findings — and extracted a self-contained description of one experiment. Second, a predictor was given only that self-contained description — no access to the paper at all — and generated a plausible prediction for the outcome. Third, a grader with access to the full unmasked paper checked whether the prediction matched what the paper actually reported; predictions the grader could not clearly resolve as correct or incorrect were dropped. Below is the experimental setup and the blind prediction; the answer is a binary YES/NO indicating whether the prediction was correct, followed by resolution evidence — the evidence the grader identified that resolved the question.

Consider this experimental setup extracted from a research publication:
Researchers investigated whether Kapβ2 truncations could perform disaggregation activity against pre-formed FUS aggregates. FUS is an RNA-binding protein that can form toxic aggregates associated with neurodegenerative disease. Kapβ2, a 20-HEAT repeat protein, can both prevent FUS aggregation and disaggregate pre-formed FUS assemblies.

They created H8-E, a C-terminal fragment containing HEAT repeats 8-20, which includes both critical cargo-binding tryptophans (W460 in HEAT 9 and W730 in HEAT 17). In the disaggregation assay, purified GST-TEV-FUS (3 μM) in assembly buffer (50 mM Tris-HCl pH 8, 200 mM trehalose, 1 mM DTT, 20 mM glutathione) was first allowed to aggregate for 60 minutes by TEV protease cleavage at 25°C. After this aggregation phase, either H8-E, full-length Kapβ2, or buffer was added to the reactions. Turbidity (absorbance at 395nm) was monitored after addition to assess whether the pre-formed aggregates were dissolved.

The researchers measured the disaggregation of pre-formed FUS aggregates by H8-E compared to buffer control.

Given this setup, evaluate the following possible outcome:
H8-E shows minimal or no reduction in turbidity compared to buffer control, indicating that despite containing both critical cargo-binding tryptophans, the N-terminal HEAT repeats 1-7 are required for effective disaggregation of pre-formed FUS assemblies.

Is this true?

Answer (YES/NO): NO